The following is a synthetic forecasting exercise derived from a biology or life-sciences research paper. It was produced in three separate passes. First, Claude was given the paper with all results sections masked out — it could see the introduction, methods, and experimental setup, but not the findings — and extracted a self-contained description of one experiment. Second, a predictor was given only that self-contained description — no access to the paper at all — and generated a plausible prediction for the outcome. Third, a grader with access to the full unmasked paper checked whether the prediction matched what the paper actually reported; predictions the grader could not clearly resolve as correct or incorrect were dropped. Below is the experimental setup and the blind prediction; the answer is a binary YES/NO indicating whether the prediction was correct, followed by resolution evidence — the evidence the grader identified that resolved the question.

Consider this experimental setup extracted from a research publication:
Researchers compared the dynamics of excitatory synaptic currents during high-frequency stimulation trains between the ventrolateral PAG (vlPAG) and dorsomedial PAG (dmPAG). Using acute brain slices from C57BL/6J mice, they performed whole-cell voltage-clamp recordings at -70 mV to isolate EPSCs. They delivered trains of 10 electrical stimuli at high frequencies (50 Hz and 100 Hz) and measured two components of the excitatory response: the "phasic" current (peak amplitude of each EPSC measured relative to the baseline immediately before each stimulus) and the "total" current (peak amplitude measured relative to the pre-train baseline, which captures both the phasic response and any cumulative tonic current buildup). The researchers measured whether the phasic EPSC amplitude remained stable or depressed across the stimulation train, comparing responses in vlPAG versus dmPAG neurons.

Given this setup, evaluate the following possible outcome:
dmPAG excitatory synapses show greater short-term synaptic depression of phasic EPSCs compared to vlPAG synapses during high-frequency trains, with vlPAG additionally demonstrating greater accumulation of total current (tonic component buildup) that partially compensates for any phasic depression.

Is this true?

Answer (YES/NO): NO